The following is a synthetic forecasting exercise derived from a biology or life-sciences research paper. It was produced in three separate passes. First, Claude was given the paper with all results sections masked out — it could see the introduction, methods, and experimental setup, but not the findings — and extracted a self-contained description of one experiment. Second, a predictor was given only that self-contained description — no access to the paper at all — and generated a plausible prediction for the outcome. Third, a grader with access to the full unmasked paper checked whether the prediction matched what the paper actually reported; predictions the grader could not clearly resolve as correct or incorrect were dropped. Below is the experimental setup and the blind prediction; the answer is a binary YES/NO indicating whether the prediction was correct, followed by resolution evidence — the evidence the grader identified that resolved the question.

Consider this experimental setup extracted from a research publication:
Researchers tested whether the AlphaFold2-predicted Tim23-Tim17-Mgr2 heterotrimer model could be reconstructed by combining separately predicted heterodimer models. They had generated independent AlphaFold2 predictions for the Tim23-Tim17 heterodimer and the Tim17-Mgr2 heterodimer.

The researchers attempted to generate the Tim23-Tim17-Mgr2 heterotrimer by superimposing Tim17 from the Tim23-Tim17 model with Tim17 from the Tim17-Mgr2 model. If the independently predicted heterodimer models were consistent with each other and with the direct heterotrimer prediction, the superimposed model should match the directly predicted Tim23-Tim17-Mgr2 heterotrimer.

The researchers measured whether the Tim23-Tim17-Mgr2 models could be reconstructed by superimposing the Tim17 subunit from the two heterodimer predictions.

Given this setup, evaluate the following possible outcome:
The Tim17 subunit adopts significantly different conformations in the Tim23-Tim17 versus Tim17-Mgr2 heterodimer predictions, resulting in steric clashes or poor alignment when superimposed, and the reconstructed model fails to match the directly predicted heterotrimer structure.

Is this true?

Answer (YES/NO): NO